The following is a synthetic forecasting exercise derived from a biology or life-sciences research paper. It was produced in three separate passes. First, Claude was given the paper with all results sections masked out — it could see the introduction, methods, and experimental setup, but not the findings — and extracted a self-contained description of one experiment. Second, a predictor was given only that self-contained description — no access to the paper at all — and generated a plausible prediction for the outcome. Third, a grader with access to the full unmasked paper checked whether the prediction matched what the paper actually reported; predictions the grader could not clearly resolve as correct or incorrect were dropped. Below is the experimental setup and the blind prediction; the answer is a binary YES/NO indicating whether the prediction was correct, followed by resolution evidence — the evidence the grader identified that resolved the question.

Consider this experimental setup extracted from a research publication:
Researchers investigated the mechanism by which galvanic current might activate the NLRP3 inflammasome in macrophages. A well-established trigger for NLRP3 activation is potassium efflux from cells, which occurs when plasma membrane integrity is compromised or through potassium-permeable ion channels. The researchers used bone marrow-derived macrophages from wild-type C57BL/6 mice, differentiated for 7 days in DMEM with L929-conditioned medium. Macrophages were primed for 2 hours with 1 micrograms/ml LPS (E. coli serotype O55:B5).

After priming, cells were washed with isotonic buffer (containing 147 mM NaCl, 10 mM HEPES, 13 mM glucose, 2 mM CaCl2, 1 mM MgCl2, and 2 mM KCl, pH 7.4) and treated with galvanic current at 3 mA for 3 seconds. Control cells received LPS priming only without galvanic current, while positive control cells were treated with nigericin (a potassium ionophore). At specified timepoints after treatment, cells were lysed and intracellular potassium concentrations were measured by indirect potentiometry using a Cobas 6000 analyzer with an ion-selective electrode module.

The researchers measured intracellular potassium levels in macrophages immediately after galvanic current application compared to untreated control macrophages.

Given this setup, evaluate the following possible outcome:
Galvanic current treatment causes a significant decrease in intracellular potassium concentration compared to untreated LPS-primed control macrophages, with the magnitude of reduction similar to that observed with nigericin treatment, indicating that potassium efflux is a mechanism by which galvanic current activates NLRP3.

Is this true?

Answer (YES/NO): NO